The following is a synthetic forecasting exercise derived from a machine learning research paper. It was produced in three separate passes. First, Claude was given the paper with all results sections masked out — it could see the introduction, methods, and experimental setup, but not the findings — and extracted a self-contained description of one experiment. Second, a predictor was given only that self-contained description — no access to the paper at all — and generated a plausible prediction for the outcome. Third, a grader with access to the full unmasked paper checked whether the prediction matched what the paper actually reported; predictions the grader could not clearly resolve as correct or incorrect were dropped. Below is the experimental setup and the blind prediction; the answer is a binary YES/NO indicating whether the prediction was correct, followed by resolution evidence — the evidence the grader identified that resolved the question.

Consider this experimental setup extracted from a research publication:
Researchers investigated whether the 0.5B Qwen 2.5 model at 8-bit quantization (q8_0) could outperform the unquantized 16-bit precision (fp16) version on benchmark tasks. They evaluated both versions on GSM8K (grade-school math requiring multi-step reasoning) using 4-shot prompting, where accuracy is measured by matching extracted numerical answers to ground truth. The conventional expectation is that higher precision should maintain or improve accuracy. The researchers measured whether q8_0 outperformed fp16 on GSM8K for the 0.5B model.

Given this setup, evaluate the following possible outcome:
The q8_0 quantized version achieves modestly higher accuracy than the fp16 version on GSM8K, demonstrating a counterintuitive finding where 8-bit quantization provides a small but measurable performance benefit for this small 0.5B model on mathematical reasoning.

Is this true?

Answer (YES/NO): YES